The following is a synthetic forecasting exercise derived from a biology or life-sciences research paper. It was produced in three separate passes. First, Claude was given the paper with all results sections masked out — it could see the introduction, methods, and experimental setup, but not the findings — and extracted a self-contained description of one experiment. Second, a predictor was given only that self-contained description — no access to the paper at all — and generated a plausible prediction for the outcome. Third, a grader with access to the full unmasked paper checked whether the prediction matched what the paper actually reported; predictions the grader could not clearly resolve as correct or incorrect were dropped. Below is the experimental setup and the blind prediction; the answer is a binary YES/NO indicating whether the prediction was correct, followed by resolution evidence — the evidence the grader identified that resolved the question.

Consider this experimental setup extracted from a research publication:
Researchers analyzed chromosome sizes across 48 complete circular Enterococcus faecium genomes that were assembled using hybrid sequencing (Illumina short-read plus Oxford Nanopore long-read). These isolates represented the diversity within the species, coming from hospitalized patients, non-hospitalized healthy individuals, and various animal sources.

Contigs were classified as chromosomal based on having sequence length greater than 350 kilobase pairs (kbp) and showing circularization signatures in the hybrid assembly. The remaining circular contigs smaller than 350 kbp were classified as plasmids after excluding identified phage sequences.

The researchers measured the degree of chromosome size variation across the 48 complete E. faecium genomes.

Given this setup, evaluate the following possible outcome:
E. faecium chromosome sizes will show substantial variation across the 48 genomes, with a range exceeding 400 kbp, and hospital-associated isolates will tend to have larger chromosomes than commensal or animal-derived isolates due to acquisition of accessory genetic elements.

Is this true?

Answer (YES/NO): YES